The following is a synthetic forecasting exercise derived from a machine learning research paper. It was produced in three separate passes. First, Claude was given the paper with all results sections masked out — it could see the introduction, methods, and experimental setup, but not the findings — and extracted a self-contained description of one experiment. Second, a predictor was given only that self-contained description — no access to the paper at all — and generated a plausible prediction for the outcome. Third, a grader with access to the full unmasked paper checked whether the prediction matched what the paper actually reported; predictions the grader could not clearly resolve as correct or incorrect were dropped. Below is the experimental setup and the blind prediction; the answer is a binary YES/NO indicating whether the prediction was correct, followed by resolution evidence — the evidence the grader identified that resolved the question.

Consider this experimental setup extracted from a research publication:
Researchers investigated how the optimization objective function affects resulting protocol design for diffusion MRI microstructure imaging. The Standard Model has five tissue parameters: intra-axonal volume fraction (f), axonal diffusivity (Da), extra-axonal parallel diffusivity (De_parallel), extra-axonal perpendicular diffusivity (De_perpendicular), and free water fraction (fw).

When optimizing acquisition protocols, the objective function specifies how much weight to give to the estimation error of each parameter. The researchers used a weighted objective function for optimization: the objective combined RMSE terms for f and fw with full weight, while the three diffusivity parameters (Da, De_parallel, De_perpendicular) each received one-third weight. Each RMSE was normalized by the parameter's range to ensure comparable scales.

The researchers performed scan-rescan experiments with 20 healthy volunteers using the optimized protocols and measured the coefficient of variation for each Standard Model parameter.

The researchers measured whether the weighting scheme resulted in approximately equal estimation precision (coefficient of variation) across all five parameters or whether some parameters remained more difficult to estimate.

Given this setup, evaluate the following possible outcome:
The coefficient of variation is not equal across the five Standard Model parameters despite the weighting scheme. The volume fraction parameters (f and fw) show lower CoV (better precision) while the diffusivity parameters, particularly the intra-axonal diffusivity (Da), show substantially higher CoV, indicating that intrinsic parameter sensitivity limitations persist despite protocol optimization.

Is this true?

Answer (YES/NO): NO